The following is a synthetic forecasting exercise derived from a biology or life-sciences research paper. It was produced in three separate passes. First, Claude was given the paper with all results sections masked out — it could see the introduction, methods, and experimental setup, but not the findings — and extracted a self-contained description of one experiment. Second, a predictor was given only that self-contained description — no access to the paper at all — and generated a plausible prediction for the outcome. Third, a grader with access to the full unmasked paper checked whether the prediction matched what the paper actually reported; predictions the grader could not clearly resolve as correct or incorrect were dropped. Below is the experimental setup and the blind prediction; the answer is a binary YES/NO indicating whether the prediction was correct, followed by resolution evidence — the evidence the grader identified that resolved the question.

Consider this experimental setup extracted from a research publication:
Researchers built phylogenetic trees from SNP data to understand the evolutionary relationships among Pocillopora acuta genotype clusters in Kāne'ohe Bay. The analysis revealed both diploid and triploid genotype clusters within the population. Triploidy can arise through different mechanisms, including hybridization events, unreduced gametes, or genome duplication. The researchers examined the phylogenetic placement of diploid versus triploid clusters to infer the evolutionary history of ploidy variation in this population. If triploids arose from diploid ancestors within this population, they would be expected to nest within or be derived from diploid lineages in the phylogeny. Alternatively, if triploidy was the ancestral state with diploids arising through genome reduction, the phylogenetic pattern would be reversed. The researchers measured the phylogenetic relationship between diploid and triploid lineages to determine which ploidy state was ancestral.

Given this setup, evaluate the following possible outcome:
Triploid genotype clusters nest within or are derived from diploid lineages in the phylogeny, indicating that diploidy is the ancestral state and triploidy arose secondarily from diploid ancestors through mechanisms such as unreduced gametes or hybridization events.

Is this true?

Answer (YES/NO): YES